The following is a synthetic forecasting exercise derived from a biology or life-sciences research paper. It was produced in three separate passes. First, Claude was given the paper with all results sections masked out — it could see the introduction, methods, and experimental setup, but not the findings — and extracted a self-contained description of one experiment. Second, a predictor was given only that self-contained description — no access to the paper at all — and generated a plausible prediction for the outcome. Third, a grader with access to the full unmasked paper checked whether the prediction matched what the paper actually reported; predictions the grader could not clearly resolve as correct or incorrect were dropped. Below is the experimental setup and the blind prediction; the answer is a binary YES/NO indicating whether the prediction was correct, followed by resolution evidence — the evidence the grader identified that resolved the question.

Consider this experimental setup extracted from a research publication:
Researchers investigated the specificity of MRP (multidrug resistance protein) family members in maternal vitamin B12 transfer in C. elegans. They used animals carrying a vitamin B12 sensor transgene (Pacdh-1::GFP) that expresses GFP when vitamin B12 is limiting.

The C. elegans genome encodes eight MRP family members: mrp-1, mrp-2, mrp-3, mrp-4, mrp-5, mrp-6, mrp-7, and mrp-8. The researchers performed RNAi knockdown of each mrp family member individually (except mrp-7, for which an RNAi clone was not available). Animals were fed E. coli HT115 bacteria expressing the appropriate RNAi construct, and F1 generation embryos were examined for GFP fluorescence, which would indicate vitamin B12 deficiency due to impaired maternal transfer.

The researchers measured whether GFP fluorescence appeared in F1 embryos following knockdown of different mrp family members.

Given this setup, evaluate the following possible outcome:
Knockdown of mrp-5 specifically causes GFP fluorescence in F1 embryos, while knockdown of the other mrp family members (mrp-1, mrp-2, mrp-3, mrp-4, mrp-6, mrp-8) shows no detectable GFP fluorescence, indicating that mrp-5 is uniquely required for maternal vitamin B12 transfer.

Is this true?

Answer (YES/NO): YES